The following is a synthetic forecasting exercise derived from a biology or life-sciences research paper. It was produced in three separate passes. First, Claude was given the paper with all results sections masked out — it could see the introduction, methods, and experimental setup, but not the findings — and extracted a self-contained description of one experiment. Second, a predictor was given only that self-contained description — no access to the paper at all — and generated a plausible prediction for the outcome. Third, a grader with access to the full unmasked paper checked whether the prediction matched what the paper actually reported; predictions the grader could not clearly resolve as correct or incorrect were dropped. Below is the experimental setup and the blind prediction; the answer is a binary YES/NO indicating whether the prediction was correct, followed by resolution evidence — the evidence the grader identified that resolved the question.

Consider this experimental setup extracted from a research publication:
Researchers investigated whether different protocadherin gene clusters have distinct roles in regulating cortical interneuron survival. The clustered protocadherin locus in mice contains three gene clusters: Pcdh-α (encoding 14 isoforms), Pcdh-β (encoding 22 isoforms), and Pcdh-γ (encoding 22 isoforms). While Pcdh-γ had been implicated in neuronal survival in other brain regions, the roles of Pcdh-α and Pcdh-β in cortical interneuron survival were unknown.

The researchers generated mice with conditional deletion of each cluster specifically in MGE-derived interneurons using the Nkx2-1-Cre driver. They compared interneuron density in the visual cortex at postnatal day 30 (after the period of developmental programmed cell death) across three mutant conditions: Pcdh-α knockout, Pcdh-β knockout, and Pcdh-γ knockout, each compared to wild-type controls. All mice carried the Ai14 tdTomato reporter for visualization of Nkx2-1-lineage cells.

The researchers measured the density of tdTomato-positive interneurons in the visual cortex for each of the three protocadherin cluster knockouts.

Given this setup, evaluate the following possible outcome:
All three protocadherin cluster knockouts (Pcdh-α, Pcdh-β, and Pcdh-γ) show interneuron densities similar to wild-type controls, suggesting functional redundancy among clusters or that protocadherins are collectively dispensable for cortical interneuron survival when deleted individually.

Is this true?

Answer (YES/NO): NO